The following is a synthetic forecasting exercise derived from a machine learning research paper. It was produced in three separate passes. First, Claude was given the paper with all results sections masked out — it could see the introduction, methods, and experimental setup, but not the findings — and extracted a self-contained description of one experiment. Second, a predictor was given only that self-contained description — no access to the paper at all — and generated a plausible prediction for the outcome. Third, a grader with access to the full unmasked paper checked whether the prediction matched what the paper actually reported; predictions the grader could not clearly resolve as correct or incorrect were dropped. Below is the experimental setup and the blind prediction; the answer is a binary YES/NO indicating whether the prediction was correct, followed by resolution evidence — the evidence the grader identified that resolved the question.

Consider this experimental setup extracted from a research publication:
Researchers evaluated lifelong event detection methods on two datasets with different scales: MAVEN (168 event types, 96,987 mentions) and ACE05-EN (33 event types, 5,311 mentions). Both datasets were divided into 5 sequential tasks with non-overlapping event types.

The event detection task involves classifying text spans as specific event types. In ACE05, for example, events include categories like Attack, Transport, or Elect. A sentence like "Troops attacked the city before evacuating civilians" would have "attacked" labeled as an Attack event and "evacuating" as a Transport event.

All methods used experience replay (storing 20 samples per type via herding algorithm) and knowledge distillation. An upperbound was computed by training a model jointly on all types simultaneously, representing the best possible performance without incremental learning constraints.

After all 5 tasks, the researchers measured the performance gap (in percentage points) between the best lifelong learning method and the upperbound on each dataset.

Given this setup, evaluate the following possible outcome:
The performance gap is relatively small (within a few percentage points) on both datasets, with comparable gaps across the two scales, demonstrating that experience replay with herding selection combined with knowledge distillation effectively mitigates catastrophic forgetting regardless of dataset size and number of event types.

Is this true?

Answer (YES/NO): NO